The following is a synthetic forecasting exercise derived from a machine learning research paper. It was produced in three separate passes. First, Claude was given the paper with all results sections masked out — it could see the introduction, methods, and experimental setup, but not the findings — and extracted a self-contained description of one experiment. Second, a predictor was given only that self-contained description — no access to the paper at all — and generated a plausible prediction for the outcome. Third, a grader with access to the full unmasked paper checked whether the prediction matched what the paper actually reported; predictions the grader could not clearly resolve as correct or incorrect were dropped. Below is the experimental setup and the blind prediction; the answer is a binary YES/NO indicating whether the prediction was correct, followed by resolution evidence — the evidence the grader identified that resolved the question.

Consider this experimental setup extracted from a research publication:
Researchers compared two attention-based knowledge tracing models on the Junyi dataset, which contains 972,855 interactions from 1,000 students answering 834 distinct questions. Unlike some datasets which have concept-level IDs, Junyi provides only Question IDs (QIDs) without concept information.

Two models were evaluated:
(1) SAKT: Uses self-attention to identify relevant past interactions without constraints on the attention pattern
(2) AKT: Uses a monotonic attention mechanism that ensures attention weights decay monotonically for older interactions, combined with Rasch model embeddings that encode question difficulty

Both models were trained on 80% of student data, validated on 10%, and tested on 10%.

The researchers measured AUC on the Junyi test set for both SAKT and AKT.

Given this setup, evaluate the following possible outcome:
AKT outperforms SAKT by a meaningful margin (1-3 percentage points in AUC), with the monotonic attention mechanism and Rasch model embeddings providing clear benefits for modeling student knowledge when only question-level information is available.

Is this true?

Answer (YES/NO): NO